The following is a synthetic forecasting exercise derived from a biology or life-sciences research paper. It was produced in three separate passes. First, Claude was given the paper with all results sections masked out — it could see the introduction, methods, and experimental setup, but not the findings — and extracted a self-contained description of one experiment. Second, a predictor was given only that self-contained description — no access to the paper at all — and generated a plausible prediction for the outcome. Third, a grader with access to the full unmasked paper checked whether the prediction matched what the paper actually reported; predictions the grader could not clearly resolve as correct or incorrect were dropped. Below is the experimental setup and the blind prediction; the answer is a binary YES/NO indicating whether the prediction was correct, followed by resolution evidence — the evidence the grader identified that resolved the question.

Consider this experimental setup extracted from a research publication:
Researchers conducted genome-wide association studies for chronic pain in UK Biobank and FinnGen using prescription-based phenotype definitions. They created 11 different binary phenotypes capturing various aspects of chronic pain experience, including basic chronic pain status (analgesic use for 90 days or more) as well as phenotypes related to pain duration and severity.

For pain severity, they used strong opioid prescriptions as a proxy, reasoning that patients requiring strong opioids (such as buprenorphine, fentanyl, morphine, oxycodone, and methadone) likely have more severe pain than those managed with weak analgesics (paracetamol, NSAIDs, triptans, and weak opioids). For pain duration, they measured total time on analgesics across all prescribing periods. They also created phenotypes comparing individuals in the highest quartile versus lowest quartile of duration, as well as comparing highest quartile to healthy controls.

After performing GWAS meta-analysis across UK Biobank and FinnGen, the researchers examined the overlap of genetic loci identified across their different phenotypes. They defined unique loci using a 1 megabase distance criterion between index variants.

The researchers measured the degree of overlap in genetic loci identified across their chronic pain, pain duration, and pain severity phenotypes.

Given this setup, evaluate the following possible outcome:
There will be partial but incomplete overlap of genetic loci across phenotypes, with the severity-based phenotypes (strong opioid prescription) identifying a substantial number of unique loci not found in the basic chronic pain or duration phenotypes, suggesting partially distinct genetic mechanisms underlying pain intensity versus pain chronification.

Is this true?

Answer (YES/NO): NO